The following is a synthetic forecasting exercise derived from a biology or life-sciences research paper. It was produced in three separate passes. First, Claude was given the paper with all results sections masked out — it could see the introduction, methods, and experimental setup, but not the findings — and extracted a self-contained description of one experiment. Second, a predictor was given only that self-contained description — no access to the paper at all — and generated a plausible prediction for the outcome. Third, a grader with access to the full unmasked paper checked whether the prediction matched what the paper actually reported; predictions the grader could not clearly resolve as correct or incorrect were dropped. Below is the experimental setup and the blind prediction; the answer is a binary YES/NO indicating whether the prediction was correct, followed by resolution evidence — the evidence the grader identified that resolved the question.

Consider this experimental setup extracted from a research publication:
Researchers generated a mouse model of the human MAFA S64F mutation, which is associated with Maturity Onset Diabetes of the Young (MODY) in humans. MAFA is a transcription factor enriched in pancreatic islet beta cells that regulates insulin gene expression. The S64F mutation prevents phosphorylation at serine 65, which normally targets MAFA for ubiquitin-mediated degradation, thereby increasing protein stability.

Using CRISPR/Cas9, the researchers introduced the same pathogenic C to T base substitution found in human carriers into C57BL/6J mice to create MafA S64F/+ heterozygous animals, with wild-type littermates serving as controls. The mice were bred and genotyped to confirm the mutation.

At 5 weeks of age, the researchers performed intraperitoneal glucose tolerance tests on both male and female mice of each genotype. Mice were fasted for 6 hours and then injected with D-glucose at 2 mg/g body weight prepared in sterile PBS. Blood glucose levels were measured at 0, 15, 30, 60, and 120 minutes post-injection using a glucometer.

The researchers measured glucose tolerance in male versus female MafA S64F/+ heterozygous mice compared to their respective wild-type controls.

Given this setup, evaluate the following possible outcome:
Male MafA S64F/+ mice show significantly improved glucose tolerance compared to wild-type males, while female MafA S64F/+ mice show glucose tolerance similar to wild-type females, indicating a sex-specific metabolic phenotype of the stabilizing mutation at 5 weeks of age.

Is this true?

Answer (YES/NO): NO